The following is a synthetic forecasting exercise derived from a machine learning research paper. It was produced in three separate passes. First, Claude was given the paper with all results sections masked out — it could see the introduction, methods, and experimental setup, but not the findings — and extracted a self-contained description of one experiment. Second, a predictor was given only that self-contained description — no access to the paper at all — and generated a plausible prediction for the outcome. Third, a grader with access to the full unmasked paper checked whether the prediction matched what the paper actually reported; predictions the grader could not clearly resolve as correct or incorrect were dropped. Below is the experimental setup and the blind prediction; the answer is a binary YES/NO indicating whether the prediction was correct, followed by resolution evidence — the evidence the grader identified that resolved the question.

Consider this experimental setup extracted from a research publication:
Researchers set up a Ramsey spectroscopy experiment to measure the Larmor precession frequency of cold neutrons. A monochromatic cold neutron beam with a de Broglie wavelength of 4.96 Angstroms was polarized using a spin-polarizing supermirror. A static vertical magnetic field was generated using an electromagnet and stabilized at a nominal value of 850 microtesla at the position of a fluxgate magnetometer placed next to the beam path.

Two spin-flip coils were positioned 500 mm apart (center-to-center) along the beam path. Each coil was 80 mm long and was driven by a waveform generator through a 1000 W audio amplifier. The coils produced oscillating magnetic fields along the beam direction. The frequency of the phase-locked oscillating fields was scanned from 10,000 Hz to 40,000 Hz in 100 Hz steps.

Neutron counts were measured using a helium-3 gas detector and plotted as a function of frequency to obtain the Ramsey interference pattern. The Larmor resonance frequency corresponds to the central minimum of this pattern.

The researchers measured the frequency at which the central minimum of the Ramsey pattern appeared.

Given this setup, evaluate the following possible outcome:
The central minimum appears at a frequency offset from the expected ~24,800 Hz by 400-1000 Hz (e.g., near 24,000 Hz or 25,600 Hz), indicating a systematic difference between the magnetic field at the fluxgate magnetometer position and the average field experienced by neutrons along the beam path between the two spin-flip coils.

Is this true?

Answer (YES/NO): NO